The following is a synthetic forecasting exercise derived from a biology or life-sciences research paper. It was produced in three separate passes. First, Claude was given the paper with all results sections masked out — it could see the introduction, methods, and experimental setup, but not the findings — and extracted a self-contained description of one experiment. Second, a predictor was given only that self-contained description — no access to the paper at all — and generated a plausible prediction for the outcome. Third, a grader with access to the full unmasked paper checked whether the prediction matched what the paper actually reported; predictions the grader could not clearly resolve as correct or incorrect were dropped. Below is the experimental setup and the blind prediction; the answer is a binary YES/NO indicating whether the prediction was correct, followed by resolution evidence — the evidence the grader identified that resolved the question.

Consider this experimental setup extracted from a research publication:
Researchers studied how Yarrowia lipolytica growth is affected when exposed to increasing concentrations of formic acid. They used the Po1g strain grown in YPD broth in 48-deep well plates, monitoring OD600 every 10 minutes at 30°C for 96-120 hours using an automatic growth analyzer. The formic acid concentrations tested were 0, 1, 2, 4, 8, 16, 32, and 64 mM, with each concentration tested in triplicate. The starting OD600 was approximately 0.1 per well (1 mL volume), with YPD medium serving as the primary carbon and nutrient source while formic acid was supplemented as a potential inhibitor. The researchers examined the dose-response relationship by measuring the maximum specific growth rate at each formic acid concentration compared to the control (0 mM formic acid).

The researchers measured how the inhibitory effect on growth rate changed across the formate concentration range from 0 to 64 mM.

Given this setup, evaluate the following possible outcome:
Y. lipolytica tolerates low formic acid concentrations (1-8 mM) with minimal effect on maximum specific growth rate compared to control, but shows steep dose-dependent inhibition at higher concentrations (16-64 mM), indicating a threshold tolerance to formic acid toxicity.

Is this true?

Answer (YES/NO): NO